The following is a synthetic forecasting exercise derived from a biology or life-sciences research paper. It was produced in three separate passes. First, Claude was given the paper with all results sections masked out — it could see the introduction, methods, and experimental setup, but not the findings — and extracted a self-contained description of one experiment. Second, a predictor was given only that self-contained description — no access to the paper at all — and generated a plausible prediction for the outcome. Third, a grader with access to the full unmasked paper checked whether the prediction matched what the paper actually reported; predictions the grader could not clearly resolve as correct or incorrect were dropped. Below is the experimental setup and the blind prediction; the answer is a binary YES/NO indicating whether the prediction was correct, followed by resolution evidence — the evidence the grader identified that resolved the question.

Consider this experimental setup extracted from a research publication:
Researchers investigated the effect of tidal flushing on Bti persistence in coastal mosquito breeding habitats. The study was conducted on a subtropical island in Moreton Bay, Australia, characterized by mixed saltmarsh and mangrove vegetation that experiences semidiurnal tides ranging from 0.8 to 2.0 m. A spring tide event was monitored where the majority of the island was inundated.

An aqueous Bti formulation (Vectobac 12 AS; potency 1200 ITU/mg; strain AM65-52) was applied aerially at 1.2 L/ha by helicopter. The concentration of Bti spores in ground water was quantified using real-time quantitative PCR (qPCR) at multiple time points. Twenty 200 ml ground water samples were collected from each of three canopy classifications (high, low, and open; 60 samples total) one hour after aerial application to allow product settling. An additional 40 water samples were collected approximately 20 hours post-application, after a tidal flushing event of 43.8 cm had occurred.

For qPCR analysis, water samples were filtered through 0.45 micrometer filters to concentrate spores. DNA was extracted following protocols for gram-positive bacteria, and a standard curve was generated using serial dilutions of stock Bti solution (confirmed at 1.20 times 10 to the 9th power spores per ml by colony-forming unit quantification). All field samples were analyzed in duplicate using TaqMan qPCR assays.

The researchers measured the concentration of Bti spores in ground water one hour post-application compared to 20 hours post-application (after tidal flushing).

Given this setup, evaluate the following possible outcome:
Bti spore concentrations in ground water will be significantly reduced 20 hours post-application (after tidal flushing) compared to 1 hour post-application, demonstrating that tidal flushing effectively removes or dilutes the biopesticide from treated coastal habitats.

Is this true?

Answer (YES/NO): NO